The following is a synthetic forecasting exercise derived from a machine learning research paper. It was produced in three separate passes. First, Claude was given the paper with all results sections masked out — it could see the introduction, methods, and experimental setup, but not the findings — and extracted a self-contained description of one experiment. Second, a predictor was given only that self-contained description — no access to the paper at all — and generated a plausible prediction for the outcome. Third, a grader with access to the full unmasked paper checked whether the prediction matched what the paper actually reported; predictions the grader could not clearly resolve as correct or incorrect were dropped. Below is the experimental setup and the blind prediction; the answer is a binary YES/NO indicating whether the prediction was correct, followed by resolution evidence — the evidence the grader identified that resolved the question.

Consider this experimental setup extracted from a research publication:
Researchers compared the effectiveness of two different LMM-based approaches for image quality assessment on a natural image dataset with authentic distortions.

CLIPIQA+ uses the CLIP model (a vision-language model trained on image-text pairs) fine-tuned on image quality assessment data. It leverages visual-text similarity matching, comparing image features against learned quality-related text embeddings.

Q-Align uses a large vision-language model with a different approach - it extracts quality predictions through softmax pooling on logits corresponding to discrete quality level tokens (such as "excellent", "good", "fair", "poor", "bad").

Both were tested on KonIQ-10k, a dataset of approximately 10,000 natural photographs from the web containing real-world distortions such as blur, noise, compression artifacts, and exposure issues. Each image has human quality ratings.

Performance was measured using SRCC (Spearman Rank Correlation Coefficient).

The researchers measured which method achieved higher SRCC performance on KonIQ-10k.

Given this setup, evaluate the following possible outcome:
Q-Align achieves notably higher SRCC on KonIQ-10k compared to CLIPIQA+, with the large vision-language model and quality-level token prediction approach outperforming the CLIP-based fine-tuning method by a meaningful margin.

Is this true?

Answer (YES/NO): YES